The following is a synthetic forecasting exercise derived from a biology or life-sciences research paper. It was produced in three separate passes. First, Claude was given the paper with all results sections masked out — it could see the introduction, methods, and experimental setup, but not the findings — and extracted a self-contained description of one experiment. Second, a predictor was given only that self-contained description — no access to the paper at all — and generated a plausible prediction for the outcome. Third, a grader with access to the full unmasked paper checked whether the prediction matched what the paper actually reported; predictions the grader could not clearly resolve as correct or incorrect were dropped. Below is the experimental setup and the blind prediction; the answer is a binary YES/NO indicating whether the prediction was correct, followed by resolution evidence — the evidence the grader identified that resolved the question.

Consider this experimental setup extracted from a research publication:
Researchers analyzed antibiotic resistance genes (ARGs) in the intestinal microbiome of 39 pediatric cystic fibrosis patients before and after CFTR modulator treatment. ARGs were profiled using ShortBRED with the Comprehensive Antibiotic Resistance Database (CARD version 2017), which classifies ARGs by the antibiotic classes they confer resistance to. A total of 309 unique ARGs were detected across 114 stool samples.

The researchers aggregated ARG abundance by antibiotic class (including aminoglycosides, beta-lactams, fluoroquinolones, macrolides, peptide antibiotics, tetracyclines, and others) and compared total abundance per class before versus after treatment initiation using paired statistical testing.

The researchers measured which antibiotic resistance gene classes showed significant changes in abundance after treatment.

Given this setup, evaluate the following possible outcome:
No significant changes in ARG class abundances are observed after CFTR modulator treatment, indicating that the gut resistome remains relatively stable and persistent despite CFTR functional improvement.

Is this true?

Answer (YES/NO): NO